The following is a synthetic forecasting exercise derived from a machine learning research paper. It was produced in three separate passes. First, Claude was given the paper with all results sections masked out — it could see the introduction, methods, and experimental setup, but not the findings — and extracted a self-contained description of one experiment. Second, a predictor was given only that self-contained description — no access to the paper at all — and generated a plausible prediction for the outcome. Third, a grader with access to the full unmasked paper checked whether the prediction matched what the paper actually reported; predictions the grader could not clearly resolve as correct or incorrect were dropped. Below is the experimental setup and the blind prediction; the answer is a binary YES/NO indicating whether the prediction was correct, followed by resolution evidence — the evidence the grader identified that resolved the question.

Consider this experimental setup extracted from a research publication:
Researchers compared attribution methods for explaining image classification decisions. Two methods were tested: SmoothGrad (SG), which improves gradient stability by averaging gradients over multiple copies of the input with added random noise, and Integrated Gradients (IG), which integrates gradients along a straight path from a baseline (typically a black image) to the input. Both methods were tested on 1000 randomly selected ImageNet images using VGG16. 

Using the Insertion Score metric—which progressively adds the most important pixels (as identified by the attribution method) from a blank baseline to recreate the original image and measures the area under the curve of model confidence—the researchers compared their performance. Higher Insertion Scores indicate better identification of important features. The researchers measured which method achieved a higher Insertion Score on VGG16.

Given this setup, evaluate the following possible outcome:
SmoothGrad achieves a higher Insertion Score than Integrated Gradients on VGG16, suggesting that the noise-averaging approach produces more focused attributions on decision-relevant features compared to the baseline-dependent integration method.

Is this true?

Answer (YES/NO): YES